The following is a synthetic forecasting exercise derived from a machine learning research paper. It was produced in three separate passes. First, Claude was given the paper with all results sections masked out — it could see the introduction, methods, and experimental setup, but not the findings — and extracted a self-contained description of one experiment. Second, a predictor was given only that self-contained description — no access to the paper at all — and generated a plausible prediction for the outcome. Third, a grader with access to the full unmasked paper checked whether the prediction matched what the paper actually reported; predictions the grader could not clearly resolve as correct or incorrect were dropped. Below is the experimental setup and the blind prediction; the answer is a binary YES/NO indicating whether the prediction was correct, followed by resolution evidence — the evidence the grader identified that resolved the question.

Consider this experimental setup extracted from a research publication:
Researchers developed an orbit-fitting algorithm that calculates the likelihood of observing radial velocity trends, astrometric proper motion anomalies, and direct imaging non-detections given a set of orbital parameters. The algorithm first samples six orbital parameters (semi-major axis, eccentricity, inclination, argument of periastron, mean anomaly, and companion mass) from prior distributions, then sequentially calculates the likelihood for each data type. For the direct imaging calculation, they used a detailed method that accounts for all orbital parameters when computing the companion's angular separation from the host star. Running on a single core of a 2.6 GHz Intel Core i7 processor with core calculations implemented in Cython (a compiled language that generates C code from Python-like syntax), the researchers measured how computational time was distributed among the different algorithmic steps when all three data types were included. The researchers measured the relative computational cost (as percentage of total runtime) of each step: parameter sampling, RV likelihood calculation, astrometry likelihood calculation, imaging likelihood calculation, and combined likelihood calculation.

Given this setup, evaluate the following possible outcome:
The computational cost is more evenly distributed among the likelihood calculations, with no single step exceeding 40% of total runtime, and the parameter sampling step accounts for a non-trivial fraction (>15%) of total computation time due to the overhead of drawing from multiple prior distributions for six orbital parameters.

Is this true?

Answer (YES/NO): NO